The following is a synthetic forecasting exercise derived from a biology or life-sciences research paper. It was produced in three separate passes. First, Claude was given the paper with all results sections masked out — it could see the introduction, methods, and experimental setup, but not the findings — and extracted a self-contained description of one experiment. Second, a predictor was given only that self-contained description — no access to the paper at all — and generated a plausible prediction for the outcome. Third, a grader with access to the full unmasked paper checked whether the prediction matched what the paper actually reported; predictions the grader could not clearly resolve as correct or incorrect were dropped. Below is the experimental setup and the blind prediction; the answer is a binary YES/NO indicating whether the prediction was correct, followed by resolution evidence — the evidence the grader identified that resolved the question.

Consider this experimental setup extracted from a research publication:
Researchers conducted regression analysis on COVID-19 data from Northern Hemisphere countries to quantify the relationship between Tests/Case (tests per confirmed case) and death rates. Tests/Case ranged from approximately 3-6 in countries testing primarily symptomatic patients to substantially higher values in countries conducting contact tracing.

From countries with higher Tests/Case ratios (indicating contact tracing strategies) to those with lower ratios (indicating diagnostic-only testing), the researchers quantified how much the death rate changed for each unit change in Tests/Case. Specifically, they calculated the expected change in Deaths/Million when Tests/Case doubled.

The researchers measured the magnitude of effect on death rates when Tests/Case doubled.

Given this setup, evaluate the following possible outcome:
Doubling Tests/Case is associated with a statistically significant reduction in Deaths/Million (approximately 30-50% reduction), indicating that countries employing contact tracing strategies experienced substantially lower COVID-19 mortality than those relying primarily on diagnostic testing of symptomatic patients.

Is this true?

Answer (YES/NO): NO